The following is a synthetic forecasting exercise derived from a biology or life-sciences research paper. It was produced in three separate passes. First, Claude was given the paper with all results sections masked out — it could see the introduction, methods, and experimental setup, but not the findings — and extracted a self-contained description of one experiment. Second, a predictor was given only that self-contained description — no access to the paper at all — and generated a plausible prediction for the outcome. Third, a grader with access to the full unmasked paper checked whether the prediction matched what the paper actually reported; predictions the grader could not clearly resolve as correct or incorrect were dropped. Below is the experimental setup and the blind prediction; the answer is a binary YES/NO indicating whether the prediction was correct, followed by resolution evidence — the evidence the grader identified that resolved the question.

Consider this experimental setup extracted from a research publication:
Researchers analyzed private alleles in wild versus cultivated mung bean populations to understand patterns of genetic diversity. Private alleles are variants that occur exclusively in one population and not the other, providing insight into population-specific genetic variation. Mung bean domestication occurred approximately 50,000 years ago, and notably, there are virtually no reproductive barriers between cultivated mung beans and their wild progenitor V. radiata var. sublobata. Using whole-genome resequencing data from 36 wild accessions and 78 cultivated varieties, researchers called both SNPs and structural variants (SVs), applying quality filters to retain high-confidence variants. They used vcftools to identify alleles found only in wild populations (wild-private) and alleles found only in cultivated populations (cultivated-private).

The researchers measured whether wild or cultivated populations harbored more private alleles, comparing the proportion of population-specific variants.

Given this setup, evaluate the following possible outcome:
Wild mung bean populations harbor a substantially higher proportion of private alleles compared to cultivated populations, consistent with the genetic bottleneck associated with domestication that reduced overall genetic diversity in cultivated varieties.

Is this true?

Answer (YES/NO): NO